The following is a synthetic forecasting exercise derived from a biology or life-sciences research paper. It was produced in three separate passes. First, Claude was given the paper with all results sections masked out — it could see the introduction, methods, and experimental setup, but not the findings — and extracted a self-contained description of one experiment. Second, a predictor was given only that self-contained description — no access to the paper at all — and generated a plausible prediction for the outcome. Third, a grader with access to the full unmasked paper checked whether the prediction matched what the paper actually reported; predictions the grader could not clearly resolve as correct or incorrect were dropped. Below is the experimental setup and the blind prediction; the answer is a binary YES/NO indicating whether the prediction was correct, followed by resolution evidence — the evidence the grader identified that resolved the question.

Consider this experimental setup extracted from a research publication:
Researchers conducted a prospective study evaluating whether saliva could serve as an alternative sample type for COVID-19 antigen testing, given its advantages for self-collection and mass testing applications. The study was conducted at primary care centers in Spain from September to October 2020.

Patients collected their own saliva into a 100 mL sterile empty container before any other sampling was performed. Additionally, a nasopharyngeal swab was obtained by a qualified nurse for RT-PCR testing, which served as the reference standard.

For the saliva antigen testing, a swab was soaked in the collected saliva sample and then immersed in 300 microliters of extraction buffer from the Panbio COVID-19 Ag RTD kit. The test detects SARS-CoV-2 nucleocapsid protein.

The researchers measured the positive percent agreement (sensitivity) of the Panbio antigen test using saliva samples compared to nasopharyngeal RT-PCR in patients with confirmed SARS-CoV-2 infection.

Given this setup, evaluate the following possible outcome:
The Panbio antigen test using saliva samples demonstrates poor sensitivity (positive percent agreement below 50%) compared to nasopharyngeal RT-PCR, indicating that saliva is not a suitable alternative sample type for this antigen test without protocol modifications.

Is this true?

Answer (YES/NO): YES